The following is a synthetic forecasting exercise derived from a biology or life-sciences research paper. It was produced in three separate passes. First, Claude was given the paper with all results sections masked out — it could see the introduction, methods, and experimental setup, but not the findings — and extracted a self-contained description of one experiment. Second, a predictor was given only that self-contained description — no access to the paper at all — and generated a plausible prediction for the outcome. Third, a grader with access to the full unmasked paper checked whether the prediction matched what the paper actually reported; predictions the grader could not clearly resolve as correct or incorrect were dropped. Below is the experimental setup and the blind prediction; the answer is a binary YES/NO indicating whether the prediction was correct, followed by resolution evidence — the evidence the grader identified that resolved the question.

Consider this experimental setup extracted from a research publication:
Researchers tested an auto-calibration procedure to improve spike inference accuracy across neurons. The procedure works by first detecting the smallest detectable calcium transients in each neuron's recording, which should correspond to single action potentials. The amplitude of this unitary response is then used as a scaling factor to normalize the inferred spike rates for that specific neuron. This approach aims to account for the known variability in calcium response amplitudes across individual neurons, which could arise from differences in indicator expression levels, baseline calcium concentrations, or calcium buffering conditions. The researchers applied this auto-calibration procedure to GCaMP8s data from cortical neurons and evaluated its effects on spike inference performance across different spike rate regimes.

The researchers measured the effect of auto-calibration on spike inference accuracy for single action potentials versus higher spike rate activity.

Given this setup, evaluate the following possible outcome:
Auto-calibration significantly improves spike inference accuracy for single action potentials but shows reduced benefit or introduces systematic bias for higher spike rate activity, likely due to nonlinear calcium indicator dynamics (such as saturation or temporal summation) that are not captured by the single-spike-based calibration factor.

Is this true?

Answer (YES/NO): YES